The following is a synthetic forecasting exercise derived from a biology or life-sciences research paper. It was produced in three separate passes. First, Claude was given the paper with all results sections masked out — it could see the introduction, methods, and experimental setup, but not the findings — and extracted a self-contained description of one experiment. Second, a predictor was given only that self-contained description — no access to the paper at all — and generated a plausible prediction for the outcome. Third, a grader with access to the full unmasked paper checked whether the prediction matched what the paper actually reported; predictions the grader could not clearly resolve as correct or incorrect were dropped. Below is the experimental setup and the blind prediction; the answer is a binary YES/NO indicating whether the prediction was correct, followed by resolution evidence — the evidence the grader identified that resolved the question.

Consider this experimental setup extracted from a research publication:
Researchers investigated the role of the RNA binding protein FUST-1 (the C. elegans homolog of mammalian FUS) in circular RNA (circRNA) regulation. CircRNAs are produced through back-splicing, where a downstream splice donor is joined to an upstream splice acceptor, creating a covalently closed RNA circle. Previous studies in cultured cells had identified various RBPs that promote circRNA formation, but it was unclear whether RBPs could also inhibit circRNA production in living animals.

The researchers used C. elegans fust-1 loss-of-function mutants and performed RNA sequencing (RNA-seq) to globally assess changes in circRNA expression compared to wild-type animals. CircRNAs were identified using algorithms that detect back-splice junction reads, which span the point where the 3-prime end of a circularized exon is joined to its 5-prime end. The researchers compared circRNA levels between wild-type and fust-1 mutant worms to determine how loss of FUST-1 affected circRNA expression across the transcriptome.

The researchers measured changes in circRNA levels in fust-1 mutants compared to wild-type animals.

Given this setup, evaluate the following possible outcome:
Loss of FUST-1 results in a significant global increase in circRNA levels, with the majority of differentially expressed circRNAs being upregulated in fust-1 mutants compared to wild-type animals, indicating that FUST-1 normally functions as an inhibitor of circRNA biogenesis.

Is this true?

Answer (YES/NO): NO